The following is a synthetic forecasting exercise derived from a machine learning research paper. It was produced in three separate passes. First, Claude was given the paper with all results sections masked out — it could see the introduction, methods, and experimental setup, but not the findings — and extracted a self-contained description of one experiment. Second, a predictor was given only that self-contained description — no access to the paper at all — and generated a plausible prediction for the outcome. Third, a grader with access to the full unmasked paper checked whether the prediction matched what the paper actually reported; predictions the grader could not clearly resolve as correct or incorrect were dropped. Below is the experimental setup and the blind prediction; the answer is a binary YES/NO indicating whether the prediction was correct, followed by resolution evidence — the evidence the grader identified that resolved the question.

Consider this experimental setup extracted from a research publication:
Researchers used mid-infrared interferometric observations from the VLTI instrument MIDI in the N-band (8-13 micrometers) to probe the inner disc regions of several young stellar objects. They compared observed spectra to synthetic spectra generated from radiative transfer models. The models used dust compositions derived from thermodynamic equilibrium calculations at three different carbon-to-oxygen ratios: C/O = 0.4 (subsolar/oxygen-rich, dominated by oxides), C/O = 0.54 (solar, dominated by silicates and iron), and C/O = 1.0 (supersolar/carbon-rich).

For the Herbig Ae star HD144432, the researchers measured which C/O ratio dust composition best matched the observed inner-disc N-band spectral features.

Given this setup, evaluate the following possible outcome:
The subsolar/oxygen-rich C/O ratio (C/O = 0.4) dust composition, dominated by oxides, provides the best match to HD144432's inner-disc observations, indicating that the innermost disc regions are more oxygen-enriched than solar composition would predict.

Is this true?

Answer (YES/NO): NO